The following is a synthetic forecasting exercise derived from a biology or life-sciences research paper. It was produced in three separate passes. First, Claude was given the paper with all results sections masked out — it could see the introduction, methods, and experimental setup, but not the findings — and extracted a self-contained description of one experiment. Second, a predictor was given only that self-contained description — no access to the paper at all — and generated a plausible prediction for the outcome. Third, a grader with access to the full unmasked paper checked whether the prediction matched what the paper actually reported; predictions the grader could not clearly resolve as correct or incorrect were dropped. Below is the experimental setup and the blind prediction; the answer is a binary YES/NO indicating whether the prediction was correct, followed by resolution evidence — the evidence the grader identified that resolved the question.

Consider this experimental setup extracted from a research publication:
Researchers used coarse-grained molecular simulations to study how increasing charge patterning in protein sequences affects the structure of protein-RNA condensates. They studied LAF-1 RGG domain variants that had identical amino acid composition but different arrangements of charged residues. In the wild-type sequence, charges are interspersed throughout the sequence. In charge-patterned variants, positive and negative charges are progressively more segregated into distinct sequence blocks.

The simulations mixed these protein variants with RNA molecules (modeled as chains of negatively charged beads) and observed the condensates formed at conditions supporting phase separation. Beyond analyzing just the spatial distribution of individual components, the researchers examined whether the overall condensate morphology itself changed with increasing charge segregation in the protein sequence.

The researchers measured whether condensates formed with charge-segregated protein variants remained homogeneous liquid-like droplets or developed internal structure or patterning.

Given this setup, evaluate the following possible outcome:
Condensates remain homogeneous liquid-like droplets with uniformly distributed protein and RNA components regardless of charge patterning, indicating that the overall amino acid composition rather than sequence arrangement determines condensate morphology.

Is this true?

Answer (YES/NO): NO